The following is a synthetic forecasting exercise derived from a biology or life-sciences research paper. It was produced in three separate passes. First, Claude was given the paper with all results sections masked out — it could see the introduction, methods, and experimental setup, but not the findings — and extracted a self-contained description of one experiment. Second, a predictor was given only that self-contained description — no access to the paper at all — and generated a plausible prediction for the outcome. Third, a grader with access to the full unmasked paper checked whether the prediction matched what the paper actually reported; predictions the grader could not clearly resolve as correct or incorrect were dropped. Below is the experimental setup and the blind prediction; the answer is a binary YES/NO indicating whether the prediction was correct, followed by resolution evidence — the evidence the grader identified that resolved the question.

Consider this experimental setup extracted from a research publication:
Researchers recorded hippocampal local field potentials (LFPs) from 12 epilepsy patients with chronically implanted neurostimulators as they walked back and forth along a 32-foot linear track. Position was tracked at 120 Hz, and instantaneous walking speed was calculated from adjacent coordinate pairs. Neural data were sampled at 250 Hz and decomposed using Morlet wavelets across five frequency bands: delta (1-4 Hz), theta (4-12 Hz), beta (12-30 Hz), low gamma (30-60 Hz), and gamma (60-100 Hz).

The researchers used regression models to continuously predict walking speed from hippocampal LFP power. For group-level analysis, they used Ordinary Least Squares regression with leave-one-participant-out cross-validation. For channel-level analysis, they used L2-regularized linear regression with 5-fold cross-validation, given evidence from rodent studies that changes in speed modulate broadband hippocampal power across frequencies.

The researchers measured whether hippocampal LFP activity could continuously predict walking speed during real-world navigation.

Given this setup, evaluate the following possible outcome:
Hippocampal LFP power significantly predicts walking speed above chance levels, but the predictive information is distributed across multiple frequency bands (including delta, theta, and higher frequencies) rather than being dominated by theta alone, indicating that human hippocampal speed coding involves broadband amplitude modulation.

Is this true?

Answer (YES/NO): YES